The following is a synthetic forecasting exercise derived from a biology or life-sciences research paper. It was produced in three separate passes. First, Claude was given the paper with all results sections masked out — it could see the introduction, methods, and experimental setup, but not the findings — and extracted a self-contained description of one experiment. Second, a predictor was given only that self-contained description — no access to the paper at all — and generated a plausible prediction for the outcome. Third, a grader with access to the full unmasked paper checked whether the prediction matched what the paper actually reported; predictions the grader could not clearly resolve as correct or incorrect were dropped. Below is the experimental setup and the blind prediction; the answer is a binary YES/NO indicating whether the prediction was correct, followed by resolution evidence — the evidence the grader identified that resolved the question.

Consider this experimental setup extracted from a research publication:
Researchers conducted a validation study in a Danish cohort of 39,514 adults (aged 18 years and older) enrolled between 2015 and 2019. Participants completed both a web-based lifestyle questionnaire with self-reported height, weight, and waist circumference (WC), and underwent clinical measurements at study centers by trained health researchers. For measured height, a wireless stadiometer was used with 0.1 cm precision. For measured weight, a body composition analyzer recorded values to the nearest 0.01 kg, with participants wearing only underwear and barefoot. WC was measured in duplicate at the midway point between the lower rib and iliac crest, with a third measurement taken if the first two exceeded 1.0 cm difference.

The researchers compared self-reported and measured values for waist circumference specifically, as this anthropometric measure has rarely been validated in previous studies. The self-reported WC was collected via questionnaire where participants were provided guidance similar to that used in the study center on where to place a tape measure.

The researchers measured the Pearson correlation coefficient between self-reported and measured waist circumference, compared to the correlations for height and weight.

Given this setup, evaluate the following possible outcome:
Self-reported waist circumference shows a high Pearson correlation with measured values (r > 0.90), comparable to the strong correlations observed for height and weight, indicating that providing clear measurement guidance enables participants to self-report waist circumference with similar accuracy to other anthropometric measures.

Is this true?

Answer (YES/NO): NO